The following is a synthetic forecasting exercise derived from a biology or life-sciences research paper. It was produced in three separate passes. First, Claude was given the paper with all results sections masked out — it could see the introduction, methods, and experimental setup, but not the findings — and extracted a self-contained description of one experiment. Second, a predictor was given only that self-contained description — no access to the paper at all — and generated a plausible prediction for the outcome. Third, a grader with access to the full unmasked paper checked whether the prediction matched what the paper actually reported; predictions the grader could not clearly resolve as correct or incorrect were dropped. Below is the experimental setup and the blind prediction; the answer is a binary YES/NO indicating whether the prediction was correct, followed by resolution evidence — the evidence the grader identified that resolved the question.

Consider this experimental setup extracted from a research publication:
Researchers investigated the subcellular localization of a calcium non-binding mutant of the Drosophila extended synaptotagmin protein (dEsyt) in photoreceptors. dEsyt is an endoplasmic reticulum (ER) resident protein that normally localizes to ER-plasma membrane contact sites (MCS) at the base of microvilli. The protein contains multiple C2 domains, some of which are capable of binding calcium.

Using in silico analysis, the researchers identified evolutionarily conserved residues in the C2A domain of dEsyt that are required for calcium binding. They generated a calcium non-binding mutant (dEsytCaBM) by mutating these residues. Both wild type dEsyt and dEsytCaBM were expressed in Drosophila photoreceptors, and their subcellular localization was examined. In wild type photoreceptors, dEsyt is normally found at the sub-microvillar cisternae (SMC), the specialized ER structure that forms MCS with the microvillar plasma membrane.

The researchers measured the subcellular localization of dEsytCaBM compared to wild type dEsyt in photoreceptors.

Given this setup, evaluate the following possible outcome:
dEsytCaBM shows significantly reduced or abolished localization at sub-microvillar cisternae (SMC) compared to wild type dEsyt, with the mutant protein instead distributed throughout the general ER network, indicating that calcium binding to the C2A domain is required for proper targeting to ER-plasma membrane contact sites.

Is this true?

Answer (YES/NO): NO